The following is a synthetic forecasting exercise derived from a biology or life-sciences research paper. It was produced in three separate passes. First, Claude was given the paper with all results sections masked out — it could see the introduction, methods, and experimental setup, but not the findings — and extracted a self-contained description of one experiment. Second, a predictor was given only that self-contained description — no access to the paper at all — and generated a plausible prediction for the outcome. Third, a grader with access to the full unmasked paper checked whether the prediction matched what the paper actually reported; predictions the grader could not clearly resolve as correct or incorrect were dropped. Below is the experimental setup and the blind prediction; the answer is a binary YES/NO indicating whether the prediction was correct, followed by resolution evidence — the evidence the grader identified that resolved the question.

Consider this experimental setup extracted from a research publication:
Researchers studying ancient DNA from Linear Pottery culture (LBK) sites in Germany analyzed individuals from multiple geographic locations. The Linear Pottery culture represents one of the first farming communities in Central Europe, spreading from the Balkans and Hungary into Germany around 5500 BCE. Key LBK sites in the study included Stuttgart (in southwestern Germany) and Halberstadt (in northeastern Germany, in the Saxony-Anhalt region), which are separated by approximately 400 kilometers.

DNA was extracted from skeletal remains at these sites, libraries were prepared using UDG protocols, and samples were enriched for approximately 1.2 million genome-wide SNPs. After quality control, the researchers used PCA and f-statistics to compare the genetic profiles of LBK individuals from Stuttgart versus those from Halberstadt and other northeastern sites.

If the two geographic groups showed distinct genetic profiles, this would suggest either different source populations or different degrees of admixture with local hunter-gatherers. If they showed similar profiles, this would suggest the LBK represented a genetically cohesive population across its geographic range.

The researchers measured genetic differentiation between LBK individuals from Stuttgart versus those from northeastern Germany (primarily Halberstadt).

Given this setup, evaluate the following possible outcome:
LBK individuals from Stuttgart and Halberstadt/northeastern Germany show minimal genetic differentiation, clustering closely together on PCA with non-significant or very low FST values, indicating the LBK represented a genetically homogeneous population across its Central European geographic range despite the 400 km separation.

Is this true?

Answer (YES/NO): YES